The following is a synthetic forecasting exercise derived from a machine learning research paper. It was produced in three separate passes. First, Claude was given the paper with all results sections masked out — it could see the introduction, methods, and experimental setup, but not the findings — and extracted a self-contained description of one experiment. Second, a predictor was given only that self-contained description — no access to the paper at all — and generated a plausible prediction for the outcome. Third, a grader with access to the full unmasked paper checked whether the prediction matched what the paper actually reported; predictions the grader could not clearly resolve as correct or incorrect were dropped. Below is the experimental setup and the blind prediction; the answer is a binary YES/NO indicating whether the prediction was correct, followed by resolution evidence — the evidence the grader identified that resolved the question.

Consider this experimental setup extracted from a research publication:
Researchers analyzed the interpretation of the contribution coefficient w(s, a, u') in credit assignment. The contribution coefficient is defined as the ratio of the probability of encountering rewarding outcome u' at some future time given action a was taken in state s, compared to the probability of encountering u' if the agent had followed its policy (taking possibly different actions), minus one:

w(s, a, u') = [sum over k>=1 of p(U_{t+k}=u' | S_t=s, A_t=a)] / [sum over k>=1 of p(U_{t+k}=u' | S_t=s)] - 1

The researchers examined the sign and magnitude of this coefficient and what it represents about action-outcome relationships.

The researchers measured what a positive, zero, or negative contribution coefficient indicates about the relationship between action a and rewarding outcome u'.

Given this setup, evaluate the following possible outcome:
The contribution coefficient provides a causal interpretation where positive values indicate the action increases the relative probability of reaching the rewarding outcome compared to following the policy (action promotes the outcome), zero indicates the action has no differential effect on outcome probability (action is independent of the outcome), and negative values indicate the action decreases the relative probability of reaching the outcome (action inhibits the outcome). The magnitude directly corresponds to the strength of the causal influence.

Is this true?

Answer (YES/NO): YES